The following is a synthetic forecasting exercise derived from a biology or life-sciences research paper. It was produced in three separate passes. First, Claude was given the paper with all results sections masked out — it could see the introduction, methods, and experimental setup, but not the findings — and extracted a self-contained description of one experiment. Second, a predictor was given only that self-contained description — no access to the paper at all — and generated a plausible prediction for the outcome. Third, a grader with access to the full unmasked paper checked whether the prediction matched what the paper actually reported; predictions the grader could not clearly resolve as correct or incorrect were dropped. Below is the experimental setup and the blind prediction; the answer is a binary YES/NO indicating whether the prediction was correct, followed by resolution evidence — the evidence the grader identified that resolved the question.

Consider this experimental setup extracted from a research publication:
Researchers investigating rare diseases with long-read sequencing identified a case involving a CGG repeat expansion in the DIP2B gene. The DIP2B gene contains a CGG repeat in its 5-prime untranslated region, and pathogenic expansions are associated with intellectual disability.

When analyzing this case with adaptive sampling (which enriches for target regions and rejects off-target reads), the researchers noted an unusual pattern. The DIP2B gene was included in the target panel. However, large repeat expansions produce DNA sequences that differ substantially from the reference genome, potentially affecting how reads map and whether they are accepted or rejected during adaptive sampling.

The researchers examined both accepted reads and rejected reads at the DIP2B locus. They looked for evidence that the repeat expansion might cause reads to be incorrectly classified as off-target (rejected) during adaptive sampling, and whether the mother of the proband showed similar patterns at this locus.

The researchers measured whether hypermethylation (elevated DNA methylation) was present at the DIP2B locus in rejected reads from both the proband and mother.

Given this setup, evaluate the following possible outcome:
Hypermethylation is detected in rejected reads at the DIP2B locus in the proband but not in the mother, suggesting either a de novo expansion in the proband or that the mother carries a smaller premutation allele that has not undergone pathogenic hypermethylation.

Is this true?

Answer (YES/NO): NO